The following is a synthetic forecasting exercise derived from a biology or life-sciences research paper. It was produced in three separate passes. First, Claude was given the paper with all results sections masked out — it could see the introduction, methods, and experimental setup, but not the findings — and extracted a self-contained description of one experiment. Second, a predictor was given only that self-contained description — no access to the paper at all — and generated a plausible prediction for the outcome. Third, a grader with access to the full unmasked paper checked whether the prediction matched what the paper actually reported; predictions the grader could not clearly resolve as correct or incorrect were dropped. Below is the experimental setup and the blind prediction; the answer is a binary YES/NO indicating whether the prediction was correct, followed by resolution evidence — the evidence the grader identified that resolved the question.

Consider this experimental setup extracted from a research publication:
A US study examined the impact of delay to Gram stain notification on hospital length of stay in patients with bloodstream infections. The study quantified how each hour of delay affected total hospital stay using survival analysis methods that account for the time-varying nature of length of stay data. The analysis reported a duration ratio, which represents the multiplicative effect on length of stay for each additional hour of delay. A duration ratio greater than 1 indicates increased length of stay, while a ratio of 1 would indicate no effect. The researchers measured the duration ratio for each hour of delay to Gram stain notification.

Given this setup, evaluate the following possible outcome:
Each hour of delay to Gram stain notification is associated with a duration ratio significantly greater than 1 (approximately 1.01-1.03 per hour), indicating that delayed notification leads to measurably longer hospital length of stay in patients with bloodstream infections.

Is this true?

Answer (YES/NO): NO